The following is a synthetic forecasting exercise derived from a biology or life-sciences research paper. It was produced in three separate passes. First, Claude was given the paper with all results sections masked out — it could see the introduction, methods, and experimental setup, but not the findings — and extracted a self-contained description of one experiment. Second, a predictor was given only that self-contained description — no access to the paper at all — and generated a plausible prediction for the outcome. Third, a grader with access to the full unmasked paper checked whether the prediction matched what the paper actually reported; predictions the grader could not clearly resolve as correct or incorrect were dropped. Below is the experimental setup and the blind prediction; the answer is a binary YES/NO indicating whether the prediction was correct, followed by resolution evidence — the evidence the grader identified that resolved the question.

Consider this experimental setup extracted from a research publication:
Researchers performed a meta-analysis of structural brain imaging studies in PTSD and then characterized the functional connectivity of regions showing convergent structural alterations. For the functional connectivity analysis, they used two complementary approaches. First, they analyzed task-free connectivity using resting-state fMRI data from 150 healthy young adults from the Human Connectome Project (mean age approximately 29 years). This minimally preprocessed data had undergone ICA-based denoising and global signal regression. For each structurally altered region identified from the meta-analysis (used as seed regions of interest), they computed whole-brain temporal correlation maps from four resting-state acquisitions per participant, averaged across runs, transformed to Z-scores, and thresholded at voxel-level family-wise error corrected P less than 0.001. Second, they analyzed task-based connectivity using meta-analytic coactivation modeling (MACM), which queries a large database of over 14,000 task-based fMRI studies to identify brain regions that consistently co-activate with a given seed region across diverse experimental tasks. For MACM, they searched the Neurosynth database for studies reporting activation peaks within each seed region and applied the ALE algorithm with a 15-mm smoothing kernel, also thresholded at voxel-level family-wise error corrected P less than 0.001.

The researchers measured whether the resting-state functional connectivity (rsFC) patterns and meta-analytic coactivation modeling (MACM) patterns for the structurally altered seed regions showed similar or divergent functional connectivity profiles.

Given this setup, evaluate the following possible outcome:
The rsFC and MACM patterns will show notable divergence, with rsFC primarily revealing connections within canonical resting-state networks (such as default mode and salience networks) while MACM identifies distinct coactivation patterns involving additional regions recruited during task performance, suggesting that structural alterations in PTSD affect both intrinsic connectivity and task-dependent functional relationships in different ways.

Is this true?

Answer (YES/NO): NO